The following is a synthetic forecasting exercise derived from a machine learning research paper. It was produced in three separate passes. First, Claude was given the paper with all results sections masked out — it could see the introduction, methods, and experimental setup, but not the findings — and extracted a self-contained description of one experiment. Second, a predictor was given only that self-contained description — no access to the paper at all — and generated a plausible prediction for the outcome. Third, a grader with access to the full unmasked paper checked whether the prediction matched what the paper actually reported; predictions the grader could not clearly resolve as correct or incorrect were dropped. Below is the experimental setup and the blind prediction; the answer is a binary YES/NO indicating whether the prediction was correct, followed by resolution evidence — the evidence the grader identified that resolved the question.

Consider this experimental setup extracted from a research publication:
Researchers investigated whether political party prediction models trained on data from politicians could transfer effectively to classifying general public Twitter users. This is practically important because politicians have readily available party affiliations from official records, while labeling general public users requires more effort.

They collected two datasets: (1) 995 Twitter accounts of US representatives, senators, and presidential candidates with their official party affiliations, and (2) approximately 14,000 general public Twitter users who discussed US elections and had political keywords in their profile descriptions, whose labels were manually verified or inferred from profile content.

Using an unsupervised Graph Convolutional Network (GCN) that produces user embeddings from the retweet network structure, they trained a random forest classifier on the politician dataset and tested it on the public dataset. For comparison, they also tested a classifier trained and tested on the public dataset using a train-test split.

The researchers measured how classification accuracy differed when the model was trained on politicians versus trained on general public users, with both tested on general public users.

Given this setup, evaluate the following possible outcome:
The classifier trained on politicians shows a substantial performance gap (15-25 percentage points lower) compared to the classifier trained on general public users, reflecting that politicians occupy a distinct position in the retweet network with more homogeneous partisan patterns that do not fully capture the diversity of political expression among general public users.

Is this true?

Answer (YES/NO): NO